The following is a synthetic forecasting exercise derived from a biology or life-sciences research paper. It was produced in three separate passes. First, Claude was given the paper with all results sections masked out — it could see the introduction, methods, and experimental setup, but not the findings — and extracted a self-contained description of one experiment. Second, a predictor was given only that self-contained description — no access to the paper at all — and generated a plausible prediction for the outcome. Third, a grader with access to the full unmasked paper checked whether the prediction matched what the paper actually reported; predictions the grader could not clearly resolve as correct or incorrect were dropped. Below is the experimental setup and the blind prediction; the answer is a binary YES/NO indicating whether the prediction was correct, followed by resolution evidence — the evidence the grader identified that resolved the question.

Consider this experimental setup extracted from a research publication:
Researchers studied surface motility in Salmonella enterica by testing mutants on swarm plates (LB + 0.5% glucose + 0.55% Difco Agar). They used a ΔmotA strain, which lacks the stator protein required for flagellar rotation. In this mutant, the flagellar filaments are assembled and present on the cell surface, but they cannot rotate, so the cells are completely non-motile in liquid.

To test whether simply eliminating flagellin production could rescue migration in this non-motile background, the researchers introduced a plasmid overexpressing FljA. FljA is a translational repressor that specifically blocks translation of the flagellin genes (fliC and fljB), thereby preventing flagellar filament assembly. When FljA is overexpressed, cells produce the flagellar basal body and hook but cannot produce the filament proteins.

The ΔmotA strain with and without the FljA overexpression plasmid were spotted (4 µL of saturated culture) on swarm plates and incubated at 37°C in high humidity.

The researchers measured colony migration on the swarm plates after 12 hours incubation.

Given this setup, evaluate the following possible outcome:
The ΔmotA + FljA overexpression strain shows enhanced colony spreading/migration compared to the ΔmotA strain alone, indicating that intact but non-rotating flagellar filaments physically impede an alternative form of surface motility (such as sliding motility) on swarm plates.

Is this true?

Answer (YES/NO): YES